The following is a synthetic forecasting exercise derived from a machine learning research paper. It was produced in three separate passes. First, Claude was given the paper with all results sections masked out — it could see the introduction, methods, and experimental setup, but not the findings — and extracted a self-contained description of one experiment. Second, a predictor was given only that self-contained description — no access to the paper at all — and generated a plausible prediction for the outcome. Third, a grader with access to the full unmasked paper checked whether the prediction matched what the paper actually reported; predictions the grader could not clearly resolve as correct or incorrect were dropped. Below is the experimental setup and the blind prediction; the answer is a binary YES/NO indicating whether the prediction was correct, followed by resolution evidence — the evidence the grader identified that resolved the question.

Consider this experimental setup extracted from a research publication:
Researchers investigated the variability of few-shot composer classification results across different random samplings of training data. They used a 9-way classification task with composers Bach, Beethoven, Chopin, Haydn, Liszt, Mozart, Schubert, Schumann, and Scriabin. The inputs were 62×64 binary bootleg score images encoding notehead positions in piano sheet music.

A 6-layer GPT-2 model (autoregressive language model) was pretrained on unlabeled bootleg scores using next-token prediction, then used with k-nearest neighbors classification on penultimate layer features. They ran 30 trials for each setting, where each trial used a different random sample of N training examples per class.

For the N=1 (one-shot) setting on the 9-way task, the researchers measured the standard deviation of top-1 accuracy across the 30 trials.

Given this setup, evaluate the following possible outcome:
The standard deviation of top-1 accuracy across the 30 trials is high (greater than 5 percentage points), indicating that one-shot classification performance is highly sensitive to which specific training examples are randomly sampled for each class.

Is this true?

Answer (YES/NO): NO